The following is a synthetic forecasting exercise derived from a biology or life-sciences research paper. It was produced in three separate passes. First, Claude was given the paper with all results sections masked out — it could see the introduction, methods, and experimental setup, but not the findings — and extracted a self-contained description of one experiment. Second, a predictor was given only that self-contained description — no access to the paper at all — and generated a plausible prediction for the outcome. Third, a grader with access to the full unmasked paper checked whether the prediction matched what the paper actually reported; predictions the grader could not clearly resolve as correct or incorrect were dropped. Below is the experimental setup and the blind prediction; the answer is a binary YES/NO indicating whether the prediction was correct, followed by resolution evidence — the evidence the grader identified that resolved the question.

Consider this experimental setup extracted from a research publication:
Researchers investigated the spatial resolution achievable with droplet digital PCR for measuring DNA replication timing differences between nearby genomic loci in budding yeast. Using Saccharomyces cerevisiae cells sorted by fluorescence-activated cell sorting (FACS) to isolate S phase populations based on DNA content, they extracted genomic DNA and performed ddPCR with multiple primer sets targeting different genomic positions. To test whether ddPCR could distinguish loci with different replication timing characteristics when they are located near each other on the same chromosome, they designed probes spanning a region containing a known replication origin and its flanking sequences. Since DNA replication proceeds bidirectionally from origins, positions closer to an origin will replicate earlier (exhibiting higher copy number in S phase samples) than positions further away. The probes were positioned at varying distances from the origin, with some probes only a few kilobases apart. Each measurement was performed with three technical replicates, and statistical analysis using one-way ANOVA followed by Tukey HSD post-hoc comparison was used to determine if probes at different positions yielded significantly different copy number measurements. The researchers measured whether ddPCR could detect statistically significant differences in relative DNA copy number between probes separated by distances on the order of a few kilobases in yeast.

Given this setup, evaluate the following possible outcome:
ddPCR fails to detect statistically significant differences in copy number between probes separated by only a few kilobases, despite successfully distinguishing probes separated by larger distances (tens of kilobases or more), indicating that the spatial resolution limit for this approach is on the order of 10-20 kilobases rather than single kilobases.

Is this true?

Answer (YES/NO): NO